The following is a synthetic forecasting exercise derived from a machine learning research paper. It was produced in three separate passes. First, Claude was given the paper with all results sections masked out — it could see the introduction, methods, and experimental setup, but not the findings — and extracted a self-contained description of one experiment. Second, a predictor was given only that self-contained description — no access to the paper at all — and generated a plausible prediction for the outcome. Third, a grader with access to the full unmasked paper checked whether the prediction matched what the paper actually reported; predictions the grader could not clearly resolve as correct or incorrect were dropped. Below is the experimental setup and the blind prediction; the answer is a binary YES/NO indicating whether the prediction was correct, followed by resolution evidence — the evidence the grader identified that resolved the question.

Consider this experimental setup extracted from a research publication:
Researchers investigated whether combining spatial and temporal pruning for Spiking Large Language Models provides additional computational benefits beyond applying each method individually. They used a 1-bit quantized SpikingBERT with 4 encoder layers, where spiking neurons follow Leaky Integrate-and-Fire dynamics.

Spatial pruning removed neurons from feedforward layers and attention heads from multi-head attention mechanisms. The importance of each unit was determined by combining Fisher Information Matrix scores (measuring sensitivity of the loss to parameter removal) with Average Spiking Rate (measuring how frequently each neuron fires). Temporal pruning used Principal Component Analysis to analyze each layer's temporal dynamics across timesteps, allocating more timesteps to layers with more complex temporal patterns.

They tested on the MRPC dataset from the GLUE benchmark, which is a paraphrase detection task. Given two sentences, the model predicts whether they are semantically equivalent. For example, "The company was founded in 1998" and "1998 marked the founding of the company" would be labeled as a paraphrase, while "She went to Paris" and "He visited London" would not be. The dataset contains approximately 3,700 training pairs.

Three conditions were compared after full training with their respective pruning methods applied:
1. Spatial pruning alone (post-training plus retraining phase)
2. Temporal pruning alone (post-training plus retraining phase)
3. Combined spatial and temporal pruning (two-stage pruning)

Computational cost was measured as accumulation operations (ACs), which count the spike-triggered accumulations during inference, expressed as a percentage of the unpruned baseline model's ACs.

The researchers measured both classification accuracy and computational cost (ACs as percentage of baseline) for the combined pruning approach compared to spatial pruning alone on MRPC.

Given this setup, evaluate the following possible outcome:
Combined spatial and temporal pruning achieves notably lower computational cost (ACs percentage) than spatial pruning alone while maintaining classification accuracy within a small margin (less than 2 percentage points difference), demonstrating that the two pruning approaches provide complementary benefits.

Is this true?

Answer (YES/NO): YES